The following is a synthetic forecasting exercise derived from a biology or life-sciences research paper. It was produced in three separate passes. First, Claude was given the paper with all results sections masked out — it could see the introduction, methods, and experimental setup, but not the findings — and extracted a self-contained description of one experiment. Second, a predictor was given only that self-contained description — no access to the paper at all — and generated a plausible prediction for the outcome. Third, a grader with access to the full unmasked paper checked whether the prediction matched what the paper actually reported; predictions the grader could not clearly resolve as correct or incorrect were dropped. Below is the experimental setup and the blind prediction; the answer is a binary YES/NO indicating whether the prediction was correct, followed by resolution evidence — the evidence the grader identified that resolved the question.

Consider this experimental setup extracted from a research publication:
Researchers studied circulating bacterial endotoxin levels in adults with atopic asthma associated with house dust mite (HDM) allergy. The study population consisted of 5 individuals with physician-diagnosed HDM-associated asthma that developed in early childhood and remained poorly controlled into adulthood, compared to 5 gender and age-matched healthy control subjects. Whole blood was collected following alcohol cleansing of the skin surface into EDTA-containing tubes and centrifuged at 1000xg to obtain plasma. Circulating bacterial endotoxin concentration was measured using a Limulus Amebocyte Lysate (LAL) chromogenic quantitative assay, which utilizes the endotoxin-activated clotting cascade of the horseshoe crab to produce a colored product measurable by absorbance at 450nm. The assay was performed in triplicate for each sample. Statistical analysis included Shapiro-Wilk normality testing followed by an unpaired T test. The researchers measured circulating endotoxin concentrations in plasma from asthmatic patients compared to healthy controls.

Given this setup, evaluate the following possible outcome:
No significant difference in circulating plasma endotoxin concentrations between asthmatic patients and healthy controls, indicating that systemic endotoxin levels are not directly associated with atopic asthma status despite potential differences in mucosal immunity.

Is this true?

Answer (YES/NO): NO